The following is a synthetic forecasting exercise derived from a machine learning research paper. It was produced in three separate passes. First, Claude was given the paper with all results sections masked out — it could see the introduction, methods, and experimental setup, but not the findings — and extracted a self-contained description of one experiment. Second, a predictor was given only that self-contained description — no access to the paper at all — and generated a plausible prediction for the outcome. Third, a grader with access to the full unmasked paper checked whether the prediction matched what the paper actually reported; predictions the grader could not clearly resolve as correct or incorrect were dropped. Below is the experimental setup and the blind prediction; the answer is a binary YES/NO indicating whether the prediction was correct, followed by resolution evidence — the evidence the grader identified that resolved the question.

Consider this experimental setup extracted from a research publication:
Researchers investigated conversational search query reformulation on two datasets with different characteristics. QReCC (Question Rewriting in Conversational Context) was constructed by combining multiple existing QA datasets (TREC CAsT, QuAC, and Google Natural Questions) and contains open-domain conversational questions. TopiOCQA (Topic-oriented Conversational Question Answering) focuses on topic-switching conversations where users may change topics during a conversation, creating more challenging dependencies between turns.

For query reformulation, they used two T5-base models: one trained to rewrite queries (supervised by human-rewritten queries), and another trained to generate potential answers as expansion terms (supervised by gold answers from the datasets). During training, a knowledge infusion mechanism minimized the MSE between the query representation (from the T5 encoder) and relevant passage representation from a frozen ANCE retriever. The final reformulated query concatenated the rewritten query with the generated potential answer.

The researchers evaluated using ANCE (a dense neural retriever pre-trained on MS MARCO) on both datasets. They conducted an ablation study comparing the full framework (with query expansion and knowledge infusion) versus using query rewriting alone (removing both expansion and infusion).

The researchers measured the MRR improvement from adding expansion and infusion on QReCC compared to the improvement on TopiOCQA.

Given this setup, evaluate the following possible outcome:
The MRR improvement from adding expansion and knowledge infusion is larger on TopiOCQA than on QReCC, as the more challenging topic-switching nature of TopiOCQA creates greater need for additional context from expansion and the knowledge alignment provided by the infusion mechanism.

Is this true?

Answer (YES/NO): NO